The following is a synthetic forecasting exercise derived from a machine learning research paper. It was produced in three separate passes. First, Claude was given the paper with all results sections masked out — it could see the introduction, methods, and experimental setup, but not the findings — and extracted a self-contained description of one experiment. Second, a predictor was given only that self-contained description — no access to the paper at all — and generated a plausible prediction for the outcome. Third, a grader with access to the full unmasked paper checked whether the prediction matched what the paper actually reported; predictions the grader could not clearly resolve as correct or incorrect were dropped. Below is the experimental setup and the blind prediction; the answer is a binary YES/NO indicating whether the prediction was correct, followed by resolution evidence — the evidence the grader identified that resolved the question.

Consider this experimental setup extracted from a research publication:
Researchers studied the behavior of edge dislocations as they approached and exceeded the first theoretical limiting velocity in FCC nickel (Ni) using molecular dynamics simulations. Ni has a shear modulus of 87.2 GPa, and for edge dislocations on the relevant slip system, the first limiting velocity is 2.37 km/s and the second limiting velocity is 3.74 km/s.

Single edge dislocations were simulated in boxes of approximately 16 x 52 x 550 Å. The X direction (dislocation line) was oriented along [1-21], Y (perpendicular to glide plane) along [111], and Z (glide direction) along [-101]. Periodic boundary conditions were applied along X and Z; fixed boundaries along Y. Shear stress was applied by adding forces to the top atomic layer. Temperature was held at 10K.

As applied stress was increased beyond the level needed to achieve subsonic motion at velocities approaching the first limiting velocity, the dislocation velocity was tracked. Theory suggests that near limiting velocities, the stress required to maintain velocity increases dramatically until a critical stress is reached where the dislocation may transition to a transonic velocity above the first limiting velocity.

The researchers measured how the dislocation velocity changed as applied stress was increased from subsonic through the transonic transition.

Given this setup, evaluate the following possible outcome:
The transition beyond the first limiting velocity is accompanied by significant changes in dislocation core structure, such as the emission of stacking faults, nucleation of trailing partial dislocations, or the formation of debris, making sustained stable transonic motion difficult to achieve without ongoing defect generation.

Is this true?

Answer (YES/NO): NO